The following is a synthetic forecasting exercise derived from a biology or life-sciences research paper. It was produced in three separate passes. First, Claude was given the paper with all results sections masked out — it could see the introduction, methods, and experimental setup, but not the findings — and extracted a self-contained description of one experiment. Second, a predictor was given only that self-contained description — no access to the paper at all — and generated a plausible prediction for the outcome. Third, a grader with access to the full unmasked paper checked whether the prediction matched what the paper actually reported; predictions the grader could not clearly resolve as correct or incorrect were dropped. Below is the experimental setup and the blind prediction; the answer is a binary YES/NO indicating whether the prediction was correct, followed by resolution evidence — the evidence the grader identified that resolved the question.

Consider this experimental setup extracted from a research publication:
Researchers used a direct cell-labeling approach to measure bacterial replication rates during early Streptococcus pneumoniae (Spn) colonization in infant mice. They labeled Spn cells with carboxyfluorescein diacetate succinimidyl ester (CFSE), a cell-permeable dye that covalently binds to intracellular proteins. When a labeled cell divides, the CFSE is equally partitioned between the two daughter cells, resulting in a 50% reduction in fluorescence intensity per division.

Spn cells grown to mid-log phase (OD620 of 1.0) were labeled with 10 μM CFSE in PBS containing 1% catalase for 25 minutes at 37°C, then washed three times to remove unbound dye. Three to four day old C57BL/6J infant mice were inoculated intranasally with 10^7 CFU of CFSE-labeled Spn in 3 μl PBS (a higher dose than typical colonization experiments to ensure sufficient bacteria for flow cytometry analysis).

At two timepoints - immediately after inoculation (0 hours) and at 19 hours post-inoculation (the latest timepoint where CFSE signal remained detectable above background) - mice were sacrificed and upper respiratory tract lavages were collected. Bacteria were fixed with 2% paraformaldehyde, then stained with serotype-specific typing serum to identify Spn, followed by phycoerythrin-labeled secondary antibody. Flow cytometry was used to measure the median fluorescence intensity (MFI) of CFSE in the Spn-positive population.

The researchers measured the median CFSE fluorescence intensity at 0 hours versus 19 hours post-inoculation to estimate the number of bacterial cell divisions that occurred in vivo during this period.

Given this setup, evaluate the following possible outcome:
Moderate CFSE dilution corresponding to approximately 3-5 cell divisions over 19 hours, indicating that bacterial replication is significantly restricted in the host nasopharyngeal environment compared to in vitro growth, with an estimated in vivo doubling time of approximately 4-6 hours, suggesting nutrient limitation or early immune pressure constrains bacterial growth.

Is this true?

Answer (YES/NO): NO